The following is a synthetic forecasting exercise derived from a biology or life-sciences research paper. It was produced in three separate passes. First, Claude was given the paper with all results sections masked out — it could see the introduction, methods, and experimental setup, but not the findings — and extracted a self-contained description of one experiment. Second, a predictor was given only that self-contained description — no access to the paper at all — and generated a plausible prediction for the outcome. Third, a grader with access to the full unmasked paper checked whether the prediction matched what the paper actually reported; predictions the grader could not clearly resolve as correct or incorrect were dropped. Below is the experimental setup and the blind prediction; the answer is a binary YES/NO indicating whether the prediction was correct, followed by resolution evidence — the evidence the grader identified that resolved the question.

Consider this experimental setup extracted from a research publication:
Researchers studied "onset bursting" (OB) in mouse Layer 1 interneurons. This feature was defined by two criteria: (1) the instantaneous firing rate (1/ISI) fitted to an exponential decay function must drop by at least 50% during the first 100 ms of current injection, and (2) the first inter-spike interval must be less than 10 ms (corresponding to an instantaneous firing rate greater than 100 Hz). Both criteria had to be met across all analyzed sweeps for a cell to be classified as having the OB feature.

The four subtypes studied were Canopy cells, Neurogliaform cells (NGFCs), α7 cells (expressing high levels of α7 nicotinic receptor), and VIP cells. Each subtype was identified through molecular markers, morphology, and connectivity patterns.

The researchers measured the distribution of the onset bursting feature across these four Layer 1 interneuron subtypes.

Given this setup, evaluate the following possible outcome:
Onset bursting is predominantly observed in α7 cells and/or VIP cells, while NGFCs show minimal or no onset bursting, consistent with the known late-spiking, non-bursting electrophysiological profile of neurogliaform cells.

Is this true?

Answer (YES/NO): YES